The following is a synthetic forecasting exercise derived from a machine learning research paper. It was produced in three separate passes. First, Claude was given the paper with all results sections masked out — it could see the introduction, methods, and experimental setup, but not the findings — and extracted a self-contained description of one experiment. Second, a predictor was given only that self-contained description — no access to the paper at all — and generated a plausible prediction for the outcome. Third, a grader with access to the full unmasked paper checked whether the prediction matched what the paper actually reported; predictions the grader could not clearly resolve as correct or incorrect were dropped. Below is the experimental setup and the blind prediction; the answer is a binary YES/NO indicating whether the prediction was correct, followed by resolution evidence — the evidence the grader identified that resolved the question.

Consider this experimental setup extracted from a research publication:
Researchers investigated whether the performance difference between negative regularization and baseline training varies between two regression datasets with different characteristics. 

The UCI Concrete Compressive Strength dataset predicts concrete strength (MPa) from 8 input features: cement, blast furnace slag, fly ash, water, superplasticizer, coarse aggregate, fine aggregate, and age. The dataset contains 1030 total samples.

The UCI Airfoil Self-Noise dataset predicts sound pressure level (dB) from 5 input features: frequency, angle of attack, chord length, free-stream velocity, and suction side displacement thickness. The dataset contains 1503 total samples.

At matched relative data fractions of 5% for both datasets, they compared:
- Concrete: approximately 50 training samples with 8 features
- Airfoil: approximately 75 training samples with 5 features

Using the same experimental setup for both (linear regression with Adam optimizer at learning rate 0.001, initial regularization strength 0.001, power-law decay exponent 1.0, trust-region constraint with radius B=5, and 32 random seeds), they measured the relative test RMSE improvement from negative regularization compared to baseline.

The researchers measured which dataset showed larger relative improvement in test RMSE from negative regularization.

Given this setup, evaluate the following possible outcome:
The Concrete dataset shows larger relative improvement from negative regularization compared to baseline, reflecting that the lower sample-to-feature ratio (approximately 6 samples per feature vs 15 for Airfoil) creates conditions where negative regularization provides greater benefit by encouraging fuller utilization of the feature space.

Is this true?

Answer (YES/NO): NO